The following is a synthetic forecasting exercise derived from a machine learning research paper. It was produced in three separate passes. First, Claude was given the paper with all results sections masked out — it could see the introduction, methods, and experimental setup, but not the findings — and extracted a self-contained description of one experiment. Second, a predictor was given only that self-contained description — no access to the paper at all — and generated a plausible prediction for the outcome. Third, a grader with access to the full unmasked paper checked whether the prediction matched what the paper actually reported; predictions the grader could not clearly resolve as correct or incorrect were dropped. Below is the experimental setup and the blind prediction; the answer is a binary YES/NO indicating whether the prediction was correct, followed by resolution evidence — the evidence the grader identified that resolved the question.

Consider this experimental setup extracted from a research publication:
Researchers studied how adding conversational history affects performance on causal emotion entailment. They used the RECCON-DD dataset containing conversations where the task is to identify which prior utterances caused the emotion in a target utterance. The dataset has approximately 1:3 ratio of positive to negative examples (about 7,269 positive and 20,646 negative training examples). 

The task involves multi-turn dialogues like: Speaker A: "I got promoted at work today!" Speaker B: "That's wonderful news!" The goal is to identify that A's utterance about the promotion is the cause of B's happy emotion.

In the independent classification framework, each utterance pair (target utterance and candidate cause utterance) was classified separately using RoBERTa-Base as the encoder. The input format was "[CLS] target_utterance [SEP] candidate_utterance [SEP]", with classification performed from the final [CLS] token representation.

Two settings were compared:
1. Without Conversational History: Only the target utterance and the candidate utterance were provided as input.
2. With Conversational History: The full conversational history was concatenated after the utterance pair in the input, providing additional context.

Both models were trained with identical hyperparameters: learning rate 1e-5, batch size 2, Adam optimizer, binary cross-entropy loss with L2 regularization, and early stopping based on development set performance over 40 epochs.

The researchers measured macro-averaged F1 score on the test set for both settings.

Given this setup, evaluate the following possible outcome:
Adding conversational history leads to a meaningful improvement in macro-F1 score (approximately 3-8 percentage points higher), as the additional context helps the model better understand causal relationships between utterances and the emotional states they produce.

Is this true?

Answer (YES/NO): YES